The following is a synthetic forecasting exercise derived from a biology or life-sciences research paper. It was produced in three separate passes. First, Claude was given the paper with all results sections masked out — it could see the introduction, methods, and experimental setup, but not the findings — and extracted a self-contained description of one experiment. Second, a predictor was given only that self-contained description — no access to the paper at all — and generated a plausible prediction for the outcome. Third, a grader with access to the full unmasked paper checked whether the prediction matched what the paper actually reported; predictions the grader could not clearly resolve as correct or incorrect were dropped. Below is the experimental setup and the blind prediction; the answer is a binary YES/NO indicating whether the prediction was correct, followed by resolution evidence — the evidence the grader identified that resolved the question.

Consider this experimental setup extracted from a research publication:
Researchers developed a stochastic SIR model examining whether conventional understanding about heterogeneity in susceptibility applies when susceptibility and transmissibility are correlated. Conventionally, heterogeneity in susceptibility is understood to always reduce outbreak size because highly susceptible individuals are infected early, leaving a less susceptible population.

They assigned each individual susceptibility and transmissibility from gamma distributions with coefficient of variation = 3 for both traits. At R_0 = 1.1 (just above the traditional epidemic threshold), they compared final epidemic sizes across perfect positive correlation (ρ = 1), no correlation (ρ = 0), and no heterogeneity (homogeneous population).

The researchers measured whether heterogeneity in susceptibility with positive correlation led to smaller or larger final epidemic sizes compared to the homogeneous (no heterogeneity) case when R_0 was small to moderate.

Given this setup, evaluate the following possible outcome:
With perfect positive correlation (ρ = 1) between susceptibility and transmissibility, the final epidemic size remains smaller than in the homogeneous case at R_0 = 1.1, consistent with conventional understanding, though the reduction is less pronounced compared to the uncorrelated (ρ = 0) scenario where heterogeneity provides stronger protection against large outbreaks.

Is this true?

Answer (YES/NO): NO